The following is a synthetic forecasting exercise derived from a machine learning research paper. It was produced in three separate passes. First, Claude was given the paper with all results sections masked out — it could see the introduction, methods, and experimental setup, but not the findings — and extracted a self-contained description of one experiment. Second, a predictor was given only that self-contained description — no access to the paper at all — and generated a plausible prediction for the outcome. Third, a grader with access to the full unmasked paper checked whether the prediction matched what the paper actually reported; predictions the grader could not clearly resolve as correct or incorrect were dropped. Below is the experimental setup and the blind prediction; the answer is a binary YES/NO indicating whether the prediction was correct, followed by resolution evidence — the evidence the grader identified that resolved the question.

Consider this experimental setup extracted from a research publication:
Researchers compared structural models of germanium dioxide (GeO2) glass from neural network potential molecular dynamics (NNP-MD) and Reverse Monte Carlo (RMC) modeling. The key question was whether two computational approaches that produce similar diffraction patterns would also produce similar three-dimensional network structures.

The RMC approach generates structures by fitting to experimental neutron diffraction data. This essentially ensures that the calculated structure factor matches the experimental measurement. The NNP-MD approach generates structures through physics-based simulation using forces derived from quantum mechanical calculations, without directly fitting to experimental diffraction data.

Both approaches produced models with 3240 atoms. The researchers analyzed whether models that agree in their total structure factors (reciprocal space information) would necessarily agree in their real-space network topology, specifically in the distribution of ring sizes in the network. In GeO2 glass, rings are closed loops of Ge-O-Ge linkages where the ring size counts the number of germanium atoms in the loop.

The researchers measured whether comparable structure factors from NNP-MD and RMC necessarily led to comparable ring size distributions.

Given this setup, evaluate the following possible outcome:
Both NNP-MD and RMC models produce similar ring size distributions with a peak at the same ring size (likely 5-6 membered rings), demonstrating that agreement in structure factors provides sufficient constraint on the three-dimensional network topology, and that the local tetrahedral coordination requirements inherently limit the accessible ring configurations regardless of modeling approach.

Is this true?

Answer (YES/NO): NO